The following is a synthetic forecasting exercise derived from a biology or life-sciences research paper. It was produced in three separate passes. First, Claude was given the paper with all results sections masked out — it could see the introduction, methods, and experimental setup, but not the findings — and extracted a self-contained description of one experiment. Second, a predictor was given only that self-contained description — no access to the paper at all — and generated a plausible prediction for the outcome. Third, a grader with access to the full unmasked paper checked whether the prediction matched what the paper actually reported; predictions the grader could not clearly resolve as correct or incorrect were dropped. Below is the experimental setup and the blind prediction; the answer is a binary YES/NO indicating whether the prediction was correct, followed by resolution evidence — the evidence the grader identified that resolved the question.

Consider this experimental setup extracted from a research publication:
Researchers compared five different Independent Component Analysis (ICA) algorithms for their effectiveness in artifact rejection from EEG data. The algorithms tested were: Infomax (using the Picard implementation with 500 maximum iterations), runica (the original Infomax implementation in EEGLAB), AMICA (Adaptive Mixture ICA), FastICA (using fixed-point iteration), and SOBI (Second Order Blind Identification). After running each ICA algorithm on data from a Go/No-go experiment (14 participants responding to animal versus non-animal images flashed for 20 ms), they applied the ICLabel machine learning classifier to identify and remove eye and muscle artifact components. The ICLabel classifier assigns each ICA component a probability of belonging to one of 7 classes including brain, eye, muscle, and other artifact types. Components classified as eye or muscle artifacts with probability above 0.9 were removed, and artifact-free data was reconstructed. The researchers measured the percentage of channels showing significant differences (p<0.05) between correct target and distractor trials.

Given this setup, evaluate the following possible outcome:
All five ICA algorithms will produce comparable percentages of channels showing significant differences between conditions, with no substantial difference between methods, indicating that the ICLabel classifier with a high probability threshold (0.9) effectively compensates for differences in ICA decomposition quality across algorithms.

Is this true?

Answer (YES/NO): YES